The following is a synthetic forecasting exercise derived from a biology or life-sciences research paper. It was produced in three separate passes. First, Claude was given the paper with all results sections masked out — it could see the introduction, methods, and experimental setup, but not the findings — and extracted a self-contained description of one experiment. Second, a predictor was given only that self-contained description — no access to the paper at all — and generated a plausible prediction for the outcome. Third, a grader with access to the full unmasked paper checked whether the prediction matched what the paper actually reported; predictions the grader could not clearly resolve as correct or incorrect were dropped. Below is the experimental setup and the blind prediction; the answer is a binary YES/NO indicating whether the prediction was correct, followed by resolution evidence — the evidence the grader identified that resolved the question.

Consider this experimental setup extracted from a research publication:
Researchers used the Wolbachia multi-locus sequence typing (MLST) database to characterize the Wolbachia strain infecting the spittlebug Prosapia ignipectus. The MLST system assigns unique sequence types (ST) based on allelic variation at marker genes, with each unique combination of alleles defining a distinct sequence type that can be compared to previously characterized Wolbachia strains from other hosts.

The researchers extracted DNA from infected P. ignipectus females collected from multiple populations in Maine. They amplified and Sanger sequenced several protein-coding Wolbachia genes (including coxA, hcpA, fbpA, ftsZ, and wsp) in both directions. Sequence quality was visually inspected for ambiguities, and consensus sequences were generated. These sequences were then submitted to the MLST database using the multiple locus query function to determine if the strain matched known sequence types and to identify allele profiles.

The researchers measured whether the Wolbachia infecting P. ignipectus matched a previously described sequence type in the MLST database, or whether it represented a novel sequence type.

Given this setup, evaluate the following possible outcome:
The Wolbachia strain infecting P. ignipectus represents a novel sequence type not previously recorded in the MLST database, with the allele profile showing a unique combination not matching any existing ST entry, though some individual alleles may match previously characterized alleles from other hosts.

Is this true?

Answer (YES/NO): YES